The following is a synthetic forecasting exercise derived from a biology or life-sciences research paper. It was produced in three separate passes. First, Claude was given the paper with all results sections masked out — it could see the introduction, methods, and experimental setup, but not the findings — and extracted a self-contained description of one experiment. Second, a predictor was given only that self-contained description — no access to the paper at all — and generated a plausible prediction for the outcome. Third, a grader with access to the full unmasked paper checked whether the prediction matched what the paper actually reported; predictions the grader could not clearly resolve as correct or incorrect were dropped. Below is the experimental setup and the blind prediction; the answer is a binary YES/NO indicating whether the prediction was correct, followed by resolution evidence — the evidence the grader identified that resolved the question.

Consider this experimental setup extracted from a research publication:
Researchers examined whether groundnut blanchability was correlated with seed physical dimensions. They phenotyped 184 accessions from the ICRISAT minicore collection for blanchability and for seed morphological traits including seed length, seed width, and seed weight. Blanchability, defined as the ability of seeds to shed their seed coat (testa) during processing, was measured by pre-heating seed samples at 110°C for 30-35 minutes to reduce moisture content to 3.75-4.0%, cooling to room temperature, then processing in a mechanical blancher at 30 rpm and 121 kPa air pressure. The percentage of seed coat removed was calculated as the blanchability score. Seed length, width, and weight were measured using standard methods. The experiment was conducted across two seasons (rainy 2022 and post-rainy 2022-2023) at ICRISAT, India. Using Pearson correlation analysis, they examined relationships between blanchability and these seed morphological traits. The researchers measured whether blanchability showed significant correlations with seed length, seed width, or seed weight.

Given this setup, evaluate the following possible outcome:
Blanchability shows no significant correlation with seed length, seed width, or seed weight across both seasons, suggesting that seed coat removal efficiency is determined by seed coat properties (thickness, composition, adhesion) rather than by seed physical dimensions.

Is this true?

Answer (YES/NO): NO